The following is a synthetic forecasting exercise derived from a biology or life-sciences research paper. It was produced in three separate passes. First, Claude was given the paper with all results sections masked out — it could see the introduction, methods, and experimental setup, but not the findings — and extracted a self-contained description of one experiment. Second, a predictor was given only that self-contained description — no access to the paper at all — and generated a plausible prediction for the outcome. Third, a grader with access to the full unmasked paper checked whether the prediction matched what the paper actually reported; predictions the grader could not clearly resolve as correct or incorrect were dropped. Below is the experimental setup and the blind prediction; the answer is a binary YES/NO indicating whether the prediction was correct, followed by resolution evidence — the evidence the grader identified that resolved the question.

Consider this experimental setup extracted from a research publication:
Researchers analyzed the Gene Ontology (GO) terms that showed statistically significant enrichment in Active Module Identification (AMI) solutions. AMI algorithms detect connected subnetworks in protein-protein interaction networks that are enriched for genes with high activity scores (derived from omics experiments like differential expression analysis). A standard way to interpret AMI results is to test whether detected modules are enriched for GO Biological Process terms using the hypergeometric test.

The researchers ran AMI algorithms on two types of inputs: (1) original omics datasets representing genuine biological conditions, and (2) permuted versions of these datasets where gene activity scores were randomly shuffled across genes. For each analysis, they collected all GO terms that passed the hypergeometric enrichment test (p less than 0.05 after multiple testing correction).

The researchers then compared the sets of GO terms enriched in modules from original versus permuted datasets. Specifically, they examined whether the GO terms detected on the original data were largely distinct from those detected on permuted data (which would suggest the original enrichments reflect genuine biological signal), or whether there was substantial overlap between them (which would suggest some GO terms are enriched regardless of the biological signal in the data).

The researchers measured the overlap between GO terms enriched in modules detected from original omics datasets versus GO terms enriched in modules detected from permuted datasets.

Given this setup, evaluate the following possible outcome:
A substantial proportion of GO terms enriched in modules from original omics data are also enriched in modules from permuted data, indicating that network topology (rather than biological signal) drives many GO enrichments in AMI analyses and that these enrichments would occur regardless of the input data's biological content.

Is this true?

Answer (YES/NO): YES